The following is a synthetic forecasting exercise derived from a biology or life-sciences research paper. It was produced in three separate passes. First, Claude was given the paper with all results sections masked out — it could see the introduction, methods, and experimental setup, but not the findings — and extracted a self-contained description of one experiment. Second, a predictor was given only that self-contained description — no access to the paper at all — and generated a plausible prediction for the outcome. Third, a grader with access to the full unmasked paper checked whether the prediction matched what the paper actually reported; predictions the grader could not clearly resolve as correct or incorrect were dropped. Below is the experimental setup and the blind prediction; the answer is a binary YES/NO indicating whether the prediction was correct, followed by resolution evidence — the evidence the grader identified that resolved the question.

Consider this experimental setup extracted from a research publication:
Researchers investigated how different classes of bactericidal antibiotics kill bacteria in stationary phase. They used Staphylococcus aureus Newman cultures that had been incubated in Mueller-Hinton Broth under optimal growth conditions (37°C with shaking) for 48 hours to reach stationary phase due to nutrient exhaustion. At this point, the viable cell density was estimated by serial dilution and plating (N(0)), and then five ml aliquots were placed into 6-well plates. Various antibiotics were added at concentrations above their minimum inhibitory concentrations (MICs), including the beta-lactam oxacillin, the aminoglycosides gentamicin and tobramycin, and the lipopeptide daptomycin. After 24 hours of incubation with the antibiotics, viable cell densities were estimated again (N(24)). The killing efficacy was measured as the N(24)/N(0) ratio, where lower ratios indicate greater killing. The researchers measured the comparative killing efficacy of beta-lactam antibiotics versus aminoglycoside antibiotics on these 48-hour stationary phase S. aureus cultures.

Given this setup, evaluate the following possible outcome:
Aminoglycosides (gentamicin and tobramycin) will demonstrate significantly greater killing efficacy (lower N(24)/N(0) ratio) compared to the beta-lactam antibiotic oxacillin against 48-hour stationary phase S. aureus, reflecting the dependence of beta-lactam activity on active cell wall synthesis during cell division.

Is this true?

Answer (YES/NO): YES